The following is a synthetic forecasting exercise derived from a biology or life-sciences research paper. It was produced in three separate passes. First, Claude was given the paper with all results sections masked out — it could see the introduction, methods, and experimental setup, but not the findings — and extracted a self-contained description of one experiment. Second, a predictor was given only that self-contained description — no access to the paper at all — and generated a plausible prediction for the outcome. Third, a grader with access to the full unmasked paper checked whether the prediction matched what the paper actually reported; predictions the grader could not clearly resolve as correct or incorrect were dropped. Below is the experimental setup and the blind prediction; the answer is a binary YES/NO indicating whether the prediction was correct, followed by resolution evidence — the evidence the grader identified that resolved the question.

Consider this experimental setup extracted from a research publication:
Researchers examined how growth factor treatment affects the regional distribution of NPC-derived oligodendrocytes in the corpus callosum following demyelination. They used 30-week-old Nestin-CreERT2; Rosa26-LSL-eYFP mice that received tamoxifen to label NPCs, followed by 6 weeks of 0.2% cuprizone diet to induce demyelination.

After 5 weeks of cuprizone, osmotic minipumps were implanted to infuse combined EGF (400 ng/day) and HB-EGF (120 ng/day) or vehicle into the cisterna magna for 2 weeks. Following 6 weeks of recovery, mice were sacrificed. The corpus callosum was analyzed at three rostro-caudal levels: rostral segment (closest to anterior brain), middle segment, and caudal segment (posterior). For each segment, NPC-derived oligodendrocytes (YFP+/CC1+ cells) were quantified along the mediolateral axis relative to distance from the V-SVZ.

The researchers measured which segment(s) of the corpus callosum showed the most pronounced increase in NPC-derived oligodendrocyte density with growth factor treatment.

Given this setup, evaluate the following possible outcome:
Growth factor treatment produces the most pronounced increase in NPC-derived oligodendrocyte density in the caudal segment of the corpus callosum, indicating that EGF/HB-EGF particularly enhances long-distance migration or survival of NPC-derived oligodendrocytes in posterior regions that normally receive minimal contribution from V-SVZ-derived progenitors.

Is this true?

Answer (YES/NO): NO